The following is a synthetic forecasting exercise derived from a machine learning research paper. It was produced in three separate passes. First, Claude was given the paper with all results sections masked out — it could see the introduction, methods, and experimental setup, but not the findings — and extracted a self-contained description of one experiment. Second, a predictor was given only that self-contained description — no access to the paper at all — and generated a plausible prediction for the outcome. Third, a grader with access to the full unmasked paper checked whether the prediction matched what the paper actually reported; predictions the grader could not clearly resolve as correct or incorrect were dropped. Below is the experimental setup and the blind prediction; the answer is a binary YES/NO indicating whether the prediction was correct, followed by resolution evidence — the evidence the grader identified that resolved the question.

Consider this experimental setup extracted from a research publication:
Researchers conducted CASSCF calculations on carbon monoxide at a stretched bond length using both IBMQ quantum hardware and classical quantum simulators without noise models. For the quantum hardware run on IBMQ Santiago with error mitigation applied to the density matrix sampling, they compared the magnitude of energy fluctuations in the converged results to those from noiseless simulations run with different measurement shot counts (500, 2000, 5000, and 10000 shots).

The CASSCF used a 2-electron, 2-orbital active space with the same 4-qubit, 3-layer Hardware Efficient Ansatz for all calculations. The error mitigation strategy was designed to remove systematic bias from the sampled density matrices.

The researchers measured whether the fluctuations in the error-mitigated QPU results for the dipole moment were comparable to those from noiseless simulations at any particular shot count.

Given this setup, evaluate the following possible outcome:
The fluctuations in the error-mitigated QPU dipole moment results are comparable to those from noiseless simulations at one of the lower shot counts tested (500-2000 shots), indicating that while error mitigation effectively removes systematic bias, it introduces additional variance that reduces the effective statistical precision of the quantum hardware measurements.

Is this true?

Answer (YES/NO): NO